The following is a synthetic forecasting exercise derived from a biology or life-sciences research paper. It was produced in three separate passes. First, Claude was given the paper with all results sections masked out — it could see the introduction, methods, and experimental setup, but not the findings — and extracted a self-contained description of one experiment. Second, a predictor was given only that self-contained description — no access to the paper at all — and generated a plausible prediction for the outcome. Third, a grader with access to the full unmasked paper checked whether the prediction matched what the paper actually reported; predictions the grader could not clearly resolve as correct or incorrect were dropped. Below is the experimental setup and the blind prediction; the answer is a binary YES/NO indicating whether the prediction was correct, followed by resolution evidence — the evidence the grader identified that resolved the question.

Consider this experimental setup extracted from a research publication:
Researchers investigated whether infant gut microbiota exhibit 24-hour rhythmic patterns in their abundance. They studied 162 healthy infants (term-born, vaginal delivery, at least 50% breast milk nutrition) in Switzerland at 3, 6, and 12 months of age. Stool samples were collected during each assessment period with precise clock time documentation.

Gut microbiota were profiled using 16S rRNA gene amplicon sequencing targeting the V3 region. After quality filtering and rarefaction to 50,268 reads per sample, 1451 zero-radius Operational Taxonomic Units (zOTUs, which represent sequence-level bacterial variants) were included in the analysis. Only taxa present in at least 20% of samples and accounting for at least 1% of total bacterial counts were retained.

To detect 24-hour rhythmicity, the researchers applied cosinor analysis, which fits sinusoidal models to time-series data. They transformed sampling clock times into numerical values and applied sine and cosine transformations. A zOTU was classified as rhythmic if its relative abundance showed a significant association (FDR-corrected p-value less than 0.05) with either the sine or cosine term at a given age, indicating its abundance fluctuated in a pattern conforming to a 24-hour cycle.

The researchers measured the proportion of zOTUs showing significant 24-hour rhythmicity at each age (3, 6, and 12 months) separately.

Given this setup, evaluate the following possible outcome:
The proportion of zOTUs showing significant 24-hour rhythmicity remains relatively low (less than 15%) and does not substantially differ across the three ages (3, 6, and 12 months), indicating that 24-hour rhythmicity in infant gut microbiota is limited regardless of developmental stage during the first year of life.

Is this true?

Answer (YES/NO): NO